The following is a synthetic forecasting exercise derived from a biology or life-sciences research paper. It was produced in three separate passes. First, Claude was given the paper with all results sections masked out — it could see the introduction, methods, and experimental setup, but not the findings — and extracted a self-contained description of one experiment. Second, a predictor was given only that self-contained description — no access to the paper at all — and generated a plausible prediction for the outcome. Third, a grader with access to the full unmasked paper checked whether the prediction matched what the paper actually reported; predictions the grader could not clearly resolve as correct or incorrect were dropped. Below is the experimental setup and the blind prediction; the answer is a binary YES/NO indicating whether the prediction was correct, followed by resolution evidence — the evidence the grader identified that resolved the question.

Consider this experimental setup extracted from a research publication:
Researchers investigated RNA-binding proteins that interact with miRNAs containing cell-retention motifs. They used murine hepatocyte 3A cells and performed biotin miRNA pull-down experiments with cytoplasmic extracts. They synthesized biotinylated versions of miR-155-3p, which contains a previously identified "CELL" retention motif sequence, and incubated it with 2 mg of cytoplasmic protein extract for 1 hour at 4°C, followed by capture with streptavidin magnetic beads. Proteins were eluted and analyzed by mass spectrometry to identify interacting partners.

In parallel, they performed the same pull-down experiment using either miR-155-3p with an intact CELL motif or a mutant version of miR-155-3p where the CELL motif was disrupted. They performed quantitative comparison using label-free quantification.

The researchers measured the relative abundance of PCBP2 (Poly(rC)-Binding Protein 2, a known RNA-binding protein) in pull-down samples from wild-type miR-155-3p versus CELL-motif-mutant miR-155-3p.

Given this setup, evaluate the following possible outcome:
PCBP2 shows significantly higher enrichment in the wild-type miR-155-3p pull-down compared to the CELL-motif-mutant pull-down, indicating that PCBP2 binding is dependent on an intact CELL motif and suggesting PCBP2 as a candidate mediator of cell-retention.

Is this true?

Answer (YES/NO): YES